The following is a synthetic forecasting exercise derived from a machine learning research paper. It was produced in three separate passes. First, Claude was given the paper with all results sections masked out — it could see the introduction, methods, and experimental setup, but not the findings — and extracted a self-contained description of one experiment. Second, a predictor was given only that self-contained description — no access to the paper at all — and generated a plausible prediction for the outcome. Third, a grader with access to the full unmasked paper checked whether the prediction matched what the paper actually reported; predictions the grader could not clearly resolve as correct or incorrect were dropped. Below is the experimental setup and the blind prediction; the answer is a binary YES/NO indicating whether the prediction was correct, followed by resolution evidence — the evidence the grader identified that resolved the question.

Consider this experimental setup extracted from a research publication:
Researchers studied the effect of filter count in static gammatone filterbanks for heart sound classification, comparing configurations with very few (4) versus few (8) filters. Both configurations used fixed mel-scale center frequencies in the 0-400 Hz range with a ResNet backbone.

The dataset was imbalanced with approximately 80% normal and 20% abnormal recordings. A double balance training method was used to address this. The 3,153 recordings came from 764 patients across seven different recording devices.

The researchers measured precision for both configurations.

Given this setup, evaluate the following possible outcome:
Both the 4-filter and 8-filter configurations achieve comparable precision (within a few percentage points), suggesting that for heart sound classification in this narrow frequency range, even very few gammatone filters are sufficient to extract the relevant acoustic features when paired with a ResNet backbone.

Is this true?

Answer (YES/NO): NO